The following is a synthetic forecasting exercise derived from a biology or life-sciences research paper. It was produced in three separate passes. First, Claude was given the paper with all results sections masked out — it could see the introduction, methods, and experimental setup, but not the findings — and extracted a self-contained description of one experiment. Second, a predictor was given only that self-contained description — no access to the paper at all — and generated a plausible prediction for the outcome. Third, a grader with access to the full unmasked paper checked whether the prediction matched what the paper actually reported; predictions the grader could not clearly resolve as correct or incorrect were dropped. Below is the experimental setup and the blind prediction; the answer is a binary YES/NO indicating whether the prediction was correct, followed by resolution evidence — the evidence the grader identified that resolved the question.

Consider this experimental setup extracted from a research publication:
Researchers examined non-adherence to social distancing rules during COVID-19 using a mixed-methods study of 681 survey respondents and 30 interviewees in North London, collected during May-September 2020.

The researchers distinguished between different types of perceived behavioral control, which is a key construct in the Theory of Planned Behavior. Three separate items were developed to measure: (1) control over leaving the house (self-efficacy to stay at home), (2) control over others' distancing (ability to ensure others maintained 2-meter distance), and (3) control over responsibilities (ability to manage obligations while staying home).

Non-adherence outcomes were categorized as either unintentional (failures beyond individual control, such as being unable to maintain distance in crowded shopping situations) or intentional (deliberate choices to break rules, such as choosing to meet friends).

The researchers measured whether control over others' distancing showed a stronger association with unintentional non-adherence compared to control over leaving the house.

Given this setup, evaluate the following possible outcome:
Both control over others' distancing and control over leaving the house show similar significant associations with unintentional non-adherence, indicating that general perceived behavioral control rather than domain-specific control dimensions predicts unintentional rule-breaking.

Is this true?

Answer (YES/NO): NO